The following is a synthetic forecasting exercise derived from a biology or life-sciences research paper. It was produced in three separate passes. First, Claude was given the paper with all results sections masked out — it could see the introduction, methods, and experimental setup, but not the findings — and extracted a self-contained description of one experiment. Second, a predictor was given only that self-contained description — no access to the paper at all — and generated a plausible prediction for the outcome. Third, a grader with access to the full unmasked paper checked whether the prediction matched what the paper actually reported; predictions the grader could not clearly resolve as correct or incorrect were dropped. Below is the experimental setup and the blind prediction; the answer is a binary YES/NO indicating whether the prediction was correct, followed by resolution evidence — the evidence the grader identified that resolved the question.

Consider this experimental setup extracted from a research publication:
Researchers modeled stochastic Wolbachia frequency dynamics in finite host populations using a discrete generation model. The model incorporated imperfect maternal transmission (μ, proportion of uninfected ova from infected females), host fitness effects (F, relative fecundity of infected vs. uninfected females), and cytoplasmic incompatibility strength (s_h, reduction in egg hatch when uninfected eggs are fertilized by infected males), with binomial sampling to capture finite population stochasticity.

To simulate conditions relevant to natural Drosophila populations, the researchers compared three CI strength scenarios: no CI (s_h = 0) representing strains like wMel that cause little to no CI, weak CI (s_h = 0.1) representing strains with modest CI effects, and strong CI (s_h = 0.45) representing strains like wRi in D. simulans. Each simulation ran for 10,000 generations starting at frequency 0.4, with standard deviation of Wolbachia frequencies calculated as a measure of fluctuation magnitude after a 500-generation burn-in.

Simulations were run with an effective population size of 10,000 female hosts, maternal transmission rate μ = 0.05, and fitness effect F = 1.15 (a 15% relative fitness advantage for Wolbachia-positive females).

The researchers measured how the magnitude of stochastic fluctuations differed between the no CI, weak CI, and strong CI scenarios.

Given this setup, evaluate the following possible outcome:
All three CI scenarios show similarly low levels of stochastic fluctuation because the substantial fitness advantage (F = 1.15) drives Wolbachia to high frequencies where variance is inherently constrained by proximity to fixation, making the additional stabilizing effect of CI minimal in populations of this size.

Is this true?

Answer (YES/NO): NO